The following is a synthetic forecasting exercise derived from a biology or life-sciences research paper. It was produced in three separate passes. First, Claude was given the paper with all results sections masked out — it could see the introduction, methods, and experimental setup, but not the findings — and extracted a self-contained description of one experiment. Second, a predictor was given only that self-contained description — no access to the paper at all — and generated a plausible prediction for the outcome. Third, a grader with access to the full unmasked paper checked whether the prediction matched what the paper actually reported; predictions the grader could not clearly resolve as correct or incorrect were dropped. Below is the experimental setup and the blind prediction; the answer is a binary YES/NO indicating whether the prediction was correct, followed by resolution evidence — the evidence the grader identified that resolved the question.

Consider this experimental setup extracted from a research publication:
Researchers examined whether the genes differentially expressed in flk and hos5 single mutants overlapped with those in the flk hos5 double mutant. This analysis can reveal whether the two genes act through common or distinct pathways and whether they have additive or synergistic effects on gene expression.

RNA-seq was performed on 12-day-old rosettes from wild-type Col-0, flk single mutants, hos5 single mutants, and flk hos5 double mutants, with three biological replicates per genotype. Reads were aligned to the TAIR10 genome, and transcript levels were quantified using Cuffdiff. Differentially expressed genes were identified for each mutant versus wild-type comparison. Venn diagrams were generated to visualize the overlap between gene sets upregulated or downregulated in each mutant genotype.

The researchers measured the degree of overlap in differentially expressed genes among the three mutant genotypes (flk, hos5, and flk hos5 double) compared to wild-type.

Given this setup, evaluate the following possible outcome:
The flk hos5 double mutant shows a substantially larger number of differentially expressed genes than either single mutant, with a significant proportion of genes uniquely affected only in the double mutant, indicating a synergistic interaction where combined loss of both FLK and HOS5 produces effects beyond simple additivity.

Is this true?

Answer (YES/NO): YES